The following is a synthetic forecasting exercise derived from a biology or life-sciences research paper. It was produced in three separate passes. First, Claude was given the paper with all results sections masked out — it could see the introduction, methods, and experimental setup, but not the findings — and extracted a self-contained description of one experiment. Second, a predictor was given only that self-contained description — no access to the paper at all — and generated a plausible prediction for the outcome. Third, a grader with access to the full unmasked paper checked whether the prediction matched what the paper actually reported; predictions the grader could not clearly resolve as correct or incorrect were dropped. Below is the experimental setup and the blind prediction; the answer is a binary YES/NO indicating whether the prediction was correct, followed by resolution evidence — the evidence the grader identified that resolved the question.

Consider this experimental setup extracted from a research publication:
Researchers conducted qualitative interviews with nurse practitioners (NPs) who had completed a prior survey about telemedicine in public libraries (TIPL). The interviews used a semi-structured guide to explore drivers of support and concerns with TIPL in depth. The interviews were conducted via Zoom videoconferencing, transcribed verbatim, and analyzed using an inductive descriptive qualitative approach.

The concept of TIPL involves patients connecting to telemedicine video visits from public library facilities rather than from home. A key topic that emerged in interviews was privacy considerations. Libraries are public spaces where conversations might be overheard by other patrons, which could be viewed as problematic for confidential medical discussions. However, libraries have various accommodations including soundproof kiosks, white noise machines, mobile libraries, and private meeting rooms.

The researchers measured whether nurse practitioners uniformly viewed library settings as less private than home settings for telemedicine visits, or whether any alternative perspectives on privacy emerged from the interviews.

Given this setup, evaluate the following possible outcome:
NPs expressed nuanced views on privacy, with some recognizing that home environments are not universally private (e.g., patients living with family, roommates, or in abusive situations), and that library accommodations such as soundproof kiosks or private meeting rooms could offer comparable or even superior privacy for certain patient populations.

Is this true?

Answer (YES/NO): YES